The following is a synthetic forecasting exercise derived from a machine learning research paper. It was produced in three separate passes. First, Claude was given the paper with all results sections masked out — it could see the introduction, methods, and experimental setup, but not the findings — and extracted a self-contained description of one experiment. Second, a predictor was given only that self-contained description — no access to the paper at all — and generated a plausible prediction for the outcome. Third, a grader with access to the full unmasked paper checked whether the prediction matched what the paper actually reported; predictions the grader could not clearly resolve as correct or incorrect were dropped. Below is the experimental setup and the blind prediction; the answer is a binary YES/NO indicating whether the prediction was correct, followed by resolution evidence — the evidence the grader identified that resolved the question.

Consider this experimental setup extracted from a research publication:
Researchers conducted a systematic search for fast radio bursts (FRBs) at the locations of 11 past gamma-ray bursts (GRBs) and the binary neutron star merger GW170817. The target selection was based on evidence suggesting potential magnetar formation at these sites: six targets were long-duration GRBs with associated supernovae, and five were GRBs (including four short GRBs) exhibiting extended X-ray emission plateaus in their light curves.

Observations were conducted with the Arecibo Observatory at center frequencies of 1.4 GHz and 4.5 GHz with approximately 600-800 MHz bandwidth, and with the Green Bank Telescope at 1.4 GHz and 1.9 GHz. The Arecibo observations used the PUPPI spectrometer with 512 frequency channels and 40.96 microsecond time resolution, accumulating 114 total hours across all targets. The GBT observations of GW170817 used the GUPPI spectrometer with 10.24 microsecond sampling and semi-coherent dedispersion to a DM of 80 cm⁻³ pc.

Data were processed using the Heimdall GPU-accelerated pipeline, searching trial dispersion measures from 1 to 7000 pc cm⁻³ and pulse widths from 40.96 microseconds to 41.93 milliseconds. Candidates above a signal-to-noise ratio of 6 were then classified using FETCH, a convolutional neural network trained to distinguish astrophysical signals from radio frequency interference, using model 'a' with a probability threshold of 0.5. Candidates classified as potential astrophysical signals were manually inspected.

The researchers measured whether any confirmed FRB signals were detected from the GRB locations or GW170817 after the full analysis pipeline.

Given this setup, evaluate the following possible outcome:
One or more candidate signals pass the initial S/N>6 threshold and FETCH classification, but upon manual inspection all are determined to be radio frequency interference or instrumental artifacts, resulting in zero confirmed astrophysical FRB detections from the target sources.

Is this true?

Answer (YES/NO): NO